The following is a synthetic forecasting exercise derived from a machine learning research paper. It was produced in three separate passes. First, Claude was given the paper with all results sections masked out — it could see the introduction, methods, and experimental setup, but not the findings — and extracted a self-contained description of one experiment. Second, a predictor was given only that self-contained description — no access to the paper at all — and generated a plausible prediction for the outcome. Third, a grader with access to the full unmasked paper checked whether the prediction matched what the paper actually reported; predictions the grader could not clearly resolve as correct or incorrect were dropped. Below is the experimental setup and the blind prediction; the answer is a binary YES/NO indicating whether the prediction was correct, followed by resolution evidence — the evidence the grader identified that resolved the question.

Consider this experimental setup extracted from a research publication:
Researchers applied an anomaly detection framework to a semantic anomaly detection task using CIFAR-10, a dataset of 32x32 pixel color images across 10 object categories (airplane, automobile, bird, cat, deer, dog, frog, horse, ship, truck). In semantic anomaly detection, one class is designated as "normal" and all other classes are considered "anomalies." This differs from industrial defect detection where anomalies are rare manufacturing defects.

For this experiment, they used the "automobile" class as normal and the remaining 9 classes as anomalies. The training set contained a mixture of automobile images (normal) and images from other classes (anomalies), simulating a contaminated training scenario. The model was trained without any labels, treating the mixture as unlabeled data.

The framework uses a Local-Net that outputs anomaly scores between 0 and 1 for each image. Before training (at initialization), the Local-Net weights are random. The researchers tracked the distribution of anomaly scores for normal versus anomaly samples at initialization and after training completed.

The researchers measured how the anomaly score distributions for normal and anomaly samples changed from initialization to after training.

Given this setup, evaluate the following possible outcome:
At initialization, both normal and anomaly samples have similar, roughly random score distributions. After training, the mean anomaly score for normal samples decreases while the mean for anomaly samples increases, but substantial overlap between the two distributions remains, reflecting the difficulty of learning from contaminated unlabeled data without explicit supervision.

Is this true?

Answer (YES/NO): NO